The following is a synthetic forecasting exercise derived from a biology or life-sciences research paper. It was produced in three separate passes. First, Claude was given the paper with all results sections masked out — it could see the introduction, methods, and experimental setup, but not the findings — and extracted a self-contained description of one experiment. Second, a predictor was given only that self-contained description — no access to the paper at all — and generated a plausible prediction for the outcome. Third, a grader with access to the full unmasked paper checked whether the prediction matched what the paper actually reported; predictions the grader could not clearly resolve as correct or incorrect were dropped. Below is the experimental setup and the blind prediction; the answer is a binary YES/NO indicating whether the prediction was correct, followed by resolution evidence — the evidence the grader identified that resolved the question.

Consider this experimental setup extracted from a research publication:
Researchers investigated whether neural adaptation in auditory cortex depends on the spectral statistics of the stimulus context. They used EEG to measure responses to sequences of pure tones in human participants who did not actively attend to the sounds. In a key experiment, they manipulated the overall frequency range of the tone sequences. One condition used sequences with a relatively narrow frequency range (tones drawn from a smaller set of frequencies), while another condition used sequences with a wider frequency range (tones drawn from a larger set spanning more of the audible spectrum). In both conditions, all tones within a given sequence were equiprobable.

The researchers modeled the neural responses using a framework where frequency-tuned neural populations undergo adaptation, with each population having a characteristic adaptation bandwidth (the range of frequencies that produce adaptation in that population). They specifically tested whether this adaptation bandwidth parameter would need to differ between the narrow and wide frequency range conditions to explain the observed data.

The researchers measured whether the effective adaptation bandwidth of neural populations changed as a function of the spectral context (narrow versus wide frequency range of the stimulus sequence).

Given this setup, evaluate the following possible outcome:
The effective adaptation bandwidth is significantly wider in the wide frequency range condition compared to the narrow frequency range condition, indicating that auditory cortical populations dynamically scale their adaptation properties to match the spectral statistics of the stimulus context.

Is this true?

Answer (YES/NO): YES